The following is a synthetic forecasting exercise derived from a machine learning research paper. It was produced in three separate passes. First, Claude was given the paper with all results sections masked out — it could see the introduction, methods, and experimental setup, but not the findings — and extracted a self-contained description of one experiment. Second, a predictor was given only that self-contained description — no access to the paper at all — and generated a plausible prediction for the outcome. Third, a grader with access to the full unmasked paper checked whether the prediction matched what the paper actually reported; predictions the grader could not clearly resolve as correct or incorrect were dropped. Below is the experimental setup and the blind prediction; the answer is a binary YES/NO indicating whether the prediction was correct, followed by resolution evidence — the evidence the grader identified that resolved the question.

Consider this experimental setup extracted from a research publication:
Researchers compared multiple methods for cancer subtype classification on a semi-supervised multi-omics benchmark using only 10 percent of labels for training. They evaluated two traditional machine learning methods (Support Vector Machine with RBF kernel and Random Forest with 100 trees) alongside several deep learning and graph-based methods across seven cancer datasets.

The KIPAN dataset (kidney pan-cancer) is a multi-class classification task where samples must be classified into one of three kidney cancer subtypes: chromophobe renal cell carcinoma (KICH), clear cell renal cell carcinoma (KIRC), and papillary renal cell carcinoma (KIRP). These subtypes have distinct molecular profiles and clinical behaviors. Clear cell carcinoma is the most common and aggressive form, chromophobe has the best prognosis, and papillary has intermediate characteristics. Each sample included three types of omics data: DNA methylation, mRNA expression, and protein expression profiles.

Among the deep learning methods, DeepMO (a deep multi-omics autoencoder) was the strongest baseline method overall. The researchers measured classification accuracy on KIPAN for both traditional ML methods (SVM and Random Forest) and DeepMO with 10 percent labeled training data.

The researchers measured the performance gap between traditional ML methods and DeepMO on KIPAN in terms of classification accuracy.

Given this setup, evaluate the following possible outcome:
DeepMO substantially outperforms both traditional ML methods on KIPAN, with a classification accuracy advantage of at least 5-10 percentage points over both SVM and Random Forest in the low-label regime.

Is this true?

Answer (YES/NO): NO